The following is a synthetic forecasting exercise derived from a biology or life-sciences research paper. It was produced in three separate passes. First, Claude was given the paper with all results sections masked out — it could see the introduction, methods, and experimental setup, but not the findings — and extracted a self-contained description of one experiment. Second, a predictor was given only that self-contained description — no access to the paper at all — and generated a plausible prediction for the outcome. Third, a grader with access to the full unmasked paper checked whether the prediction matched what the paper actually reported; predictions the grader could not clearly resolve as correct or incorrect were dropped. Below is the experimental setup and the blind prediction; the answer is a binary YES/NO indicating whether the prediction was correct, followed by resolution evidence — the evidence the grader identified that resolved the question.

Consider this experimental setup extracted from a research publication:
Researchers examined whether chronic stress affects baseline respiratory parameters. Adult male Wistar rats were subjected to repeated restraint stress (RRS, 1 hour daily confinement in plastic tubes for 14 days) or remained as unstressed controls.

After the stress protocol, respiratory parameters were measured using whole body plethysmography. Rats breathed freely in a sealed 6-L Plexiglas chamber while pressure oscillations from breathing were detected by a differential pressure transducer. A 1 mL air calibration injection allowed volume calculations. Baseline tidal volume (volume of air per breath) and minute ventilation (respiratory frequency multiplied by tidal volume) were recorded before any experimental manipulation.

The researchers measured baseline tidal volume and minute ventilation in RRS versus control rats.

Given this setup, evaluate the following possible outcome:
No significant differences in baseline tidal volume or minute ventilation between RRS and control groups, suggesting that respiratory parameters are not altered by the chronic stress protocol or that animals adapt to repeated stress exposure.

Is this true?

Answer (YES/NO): NO